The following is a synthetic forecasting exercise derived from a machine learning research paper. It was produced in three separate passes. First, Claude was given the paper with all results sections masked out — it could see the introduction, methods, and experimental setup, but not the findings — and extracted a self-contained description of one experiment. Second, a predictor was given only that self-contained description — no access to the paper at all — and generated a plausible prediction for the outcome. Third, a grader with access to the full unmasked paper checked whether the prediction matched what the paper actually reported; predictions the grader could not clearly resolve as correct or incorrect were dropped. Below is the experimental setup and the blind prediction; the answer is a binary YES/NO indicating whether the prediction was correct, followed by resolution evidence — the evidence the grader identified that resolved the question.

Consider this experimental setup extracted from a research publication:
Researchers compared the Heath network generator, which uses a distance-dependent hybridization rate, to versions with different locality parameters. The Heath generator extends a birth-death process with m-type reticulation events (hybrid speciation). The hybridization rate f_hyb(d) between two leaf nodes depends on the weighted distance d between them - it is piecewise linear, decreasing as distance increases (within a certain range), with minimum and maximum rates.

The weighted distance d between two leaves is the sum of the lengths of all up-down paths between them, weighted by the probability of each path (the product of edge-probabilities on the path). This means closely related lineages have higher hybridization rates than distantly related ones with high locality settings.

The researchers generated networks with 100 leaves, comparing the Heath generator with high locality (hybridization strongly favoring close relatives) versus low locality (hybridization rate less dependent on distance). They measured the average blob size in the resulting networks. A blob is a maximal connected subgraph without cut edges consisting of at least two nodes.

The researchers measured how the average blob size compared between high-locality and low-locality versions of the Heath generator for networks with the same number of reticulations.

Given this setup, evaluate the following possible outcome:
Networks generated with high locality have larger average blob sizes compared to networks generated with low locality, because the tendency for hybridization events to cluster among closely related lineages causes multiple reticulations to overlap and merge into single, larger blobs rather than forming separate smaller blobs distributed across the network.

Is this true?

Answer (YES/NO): NO